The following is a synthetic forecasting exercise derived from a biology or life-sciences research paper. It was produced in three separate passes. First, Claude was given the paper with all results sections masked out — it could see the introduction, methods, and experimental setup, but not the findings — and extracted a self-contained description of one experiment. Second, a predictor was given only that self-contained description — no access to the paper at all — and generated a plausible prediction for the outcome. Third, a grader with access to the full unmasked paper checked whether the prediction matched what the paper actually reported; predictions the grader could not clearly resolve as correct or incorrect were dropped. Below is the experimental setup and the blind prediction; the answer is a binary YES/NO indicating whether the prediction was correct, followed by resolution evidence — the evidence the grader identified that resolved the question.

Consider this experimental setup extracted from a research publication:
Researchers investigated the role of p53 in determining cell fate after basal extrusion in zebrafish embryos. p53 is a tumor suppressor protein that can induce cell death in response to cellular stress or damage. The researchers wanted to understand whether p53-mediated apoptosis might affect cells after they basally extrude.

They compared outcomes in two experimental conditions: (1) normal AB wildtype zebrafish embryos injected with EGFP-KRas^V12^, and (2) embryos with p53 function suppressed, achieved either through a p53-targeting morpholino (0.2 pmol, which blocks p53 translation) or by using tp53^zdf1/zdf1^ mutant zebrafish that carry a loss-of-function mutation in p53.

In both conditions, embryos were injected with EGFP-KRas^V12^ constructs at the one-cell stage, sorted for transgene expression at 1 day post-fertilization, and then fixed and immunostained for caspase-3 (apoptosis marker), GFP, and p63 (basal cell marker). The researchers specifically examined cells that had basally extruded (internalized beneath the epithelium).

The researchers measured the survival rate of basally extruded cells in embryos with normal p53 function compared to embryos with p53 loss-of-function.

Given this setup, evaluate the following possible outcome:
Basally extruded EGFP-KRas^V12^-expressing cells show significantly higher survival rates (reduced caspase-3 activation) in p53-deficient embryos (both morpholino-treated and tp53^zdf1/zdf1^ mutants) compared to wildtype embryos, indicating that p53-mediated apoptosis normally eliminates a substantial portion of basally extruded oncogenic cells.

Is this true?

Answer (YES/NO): YES